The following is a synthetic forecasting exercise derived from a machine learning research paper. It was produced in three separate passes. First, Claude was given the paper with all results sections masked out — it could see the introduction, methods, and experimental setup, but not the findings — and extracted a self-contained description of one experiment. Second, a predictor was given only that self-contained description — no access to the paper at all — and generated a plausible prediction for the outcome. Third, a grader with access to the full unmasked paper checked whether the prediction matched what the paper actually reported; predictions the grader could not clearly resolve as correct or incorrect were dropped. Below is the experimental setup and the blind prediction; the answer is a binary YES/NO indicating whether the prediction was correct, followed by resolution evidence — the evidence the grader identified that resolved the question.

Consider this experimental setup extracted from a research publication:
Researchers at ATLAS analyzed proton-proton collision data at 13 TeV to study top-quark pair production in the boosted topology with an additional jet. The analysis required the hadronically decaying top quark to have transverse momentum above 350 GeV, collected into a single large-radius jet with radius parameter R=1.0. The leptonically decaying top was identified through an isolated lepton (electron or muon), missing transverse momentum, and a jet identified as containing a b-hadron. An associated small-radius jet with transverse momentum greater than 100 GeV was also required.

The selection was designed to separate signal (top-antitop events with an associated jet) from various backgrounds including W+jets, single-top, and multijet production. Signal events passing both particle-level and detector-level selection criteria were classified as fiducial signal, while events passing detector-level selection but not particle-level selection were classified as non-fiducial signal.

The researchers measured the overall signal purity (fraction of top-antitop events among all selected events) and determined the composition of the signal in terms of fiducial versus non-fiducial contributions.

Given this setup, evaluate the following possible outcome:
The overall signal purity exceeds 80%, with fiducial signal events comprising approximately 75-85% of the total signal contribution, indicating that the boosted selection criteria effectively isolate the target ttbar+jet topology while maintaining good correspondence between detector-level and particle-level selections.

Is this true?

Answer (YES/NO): NO